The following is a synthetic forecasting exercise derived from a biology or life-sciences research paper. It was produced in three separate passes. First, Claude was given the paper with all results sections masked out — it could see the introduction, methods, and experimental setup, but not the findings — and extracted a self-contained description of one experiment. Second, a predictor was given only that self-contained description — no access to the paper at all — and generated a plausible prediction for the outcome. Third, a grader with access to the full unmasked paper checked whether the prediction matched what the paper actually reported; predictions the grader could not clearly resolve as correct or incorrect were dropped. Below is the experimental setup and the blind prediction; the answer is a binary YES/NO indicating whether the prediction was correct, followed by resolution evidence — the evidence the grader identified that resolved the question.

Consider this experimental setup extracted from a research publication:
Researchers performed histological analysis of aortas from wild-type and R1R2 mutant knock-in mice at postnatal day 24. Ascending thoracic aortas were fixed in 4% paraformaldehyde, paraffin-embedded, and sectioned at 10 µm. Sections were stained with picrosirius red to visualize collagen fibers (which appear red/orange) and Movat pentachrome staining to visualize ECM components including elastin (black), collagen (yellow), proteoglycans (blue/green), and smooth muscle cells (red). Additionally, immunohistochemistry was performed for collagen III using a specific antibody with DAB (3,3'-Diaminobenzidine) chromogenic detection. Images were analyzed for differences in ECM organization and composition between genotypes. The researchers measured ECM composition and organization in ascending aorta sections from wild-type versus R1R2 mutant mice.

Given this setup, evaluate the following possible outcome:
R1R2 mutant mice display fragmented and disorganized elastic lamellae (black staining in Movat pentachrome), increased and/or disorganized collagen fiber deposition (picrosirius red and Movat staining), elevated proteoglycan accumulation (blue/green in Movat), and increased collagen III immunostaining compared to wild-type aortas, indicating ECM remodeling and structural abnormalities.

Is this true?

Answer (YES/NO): NO